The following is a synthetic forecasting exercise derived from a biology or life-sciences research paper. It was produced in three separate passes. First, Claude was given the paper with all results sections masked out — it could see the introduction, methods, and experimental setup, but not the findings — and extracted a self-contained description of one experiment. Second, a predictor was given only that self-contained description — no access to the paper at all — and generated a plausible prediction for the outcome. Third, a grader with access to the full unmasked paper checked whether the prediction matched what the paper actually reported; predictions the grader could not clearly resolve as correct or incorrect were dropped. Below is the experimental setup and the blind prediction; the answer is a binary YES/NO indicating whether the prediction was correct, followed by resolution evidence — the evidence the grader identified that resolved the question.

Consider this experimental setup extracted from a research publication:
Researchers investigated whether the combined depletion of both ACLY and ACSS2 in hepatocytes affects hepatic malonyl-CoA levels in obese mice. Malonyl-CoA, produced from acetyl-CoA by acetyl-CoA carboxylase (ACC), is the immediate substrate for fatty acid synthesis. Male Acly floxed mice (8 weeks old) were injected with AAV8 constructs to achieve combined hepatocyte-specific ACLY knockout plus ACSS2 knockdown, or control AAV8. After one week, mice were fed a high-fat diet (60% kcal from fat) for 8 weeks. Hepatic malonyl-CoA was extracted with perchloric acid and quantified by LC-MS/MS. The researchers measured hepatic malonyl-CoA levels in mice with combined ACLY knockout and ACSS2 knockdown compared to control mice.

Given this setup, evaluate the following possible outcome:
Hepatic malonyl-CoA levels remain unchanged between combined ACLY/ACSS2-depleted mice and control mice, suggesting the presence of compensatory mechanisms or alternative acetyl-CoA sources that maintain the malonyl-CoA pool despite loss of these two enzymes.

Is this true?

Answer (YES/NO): YES